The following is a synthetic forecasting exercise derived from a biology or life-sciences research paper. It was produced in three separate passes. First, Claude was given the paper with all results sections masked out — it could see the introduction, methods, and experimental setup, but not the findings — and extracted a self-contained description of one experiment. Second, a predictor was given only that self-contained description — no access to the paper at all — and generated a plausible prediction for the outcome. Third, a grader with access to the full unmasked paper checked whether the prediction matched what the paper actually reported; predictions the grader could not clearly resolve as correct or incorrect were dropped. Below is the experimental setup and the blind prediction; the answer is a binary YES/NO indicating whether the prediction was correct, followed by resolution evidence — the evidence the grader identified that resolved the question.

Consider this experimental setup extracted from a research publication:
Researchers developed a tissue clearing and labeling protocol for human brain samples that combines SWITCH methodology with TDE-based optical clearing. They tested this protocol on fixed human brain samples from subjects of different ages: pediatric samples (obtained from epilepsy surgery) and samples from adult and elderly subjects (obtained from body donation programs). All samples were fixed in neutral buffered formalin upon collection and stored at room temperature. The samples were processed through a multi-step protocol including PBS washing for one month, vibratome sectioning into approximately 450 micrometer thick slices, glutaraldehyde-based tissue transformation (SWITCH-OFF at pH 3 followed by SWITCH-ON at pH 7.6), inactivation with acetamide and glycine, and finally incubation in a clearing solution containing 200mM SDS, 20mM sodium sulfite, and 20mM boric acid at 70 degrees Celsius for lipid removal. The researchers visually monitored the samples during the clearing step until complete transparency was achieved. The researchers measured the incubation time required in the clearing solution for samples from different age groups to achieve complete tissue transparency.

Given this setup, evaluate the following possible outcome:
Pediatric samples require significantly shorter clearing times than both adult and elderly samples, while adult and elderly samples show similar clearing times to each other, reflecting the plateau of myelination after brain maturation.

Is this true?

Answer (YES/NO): YES